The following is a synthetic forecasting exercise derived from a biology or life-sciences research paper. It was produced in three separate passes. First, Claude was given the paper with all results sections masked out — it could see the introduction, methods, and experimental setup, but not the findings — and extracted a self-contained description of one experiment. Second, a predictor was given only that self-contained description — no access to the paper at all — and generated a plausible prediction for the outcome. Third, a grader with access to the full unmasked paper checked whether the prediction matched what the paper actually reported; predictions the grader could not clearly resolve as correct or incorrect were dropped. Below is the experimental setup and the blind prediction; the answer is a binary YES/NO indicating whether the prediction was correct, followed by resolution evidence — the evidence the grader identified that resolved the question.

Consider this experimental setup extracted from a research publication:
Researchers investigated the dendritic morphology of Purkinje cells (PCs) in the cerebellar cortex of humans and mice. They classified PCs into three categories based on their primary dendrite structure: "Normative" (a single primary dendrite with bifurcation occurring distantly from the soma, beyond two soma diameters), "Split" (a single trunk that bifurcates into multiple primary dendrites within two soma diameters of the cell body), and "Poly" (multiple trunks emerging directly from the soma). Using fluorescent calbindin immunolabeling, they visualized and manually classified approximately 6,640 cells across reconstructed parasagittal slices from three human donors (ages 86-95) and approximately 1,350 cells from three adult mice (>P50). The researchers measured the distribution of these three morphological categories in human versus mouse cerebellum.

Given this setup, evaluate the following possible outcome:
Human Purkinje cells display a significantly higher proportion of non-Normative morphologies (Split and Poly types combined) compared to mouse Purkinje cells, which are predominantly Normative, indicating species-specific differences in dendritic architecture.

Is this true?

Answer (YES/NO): NO